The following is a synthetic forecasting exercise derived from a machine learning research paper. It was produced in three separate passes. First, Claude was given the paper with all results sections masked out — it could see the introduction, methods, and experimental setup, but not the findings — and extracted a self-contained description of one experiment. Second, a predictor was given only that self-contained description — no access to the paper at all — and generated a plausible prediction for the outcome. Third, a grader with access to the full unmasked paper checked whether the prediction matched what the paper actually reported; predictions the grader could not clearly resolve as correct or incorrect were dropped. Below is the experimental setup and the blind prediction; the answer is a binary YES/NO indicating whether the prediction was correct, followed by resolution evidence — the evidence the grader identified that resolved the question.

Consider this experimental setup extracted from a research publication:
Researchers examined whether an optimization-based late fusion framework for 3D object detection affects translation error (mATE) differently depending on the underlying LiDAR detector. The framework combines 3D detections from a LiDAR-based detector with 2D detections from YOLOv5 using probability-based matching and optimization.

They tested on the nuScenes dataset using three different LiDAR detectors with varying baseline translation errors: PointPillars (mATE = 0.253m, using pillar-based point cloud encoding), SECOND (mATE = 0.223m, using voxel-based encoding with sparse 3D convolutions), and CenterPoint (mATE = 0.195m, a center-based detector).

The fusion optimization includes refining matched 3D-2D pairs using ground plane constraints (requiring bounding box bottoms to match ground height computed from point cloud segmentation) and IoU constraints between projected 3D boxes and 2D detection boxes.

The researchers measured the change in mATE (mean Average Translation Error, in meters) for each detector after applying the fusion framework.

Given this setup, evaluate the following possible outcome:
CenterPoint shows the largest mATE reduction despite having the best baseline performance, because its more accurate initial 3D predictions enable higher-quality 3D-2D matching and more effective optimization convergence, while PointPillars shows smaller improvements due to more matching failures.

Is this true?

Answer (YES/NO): NO